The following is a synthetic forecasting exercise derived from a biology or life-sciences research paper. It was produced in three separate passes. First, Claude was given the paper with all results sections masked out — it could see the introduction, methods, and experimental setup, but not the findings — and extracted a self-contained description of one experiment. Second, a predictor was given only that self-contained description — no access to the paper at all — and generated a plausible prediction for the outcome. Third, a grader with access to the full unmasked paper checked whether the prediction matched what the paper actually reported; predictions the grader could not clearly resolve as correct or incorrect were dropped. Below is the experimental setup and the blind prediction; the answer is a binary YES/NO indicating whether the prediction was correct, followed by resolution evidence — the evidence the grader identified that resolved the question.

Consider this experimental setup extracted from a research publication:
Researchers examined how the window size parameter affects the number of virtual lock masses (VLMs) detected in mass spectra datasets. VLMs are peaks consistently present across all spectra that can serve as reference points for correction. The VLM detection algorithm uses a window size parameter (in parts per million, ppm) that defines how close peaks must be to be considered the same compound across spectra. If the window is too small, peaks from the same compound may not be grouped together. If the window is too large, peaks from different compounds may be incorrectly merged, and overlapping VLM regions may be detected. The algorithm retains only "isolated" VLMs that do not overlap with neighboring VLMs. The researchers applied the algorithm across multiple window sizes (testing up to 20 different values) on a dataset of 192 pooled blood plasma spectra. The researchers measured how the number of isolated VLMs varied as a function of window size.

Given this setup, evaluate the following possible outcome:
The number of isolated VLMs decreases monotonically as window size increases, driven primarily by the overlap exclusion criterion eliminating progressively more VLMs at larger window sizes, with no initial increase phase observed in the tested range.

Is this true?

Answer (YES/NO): NO